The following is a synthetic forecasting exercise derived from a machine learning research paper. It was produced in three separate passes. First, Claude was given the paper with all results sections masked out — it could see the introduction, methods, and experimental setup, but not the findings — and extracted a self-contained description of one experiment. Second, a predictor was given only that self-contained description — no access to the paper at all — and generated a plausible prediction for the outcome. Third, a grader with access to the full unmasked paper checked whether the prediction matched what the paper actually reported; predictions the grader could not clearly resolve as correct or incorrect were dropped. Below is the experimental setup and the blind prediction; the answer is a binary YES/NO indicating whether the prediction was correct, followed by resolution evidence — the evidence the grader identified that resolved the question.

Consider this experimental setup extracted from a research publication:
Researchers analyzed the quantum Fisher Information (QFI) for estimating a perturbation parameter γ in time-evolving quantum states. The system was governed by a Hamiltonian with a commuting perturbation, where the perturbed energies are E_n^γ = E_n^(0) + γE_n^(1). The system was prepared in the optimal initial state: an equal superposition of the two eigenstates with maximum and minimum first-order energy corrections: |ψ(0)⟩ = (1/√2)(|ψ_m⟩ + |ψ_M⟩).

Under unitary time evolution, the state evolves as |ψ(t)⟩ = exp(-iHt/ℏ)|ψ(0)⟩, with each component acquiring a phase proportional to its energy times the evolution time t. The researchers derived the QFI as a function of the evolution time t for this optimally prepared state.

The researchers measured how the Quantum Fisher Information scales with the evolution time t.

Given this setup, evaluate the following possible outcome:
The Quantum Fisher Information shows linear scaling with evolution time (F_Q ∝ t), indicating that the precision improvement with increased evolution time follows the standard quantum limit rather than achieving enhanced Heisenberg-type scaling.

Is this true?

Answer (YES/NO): NO